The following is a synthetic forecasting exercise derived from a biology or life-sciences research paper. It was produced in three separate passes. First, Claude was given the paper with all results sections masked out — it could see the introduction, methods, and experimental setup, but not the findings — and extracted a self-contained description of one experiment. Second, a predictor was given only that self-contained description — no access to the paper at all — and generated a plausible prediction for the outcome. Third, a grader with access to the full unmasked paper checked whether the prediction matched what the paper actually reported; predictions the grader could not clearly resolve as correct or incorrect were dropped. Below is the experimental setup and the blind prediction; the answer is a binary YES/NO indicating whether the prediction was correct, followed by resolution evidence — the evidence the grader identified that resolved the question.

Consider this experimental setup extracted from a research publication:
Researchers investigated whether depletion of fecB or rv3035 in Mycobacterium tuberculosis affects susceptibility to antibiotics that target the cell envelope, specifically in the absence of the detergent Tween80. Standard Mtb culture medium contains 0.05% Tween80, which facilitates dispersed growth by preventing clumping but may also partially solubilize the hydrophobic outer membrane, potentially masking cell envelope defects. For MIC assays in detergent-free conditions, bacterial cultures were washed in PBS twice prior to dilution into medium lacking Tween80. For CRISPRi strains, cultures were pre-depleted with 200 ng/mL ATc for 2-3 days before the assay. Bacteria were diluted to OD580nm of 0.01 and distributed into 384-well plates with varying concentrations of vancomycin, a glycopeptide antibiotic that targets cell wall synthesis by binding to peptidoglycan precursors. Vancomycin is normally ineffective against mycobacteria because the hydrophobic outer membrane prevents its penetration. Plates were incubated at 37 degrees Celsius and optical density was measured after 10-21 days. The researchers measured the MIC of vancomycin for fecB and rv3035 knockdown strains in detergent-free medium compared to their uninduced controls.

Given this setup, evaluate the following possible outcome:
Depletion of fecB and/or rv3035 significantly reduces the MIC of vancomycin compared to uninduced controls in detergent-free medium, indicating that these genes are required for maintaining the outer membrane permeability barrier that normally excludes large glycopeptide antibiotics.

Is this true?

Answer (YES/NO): YES